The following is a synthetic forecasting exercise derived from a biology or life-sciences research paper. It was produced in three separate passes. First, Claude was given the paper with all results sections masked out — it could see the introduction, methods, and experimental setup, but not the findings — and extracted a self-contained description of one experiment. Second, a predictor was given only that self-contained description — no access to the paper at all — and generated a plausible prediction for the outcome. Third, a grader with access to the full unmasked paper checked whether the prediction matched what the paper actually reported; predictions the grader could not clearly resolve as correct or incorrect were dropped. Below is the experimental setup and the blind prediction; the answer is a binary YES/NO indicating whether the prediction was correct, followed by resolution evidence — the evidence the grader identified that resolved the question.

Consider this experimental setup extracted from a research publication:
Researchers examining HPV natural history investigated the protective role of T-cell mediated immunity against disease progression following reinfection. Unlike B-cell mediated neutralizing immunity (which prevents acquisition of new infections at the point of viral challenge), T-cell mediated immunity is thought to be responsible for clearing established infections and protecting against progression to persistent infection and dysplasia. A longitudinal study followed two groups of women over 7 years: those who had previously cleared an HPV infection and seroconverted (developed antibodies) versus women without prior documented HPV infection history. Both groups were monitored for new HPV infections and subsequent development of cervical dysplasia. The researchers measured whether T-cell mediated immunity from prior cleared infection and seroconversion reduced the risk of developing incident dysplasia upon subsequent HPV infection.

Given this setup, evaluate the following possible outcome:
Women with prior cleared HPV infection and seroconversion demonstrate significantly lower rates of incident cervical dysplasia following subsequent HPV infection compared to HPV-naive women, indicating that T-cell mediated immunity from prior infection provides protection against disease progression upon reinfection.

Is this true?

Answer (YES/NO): YES